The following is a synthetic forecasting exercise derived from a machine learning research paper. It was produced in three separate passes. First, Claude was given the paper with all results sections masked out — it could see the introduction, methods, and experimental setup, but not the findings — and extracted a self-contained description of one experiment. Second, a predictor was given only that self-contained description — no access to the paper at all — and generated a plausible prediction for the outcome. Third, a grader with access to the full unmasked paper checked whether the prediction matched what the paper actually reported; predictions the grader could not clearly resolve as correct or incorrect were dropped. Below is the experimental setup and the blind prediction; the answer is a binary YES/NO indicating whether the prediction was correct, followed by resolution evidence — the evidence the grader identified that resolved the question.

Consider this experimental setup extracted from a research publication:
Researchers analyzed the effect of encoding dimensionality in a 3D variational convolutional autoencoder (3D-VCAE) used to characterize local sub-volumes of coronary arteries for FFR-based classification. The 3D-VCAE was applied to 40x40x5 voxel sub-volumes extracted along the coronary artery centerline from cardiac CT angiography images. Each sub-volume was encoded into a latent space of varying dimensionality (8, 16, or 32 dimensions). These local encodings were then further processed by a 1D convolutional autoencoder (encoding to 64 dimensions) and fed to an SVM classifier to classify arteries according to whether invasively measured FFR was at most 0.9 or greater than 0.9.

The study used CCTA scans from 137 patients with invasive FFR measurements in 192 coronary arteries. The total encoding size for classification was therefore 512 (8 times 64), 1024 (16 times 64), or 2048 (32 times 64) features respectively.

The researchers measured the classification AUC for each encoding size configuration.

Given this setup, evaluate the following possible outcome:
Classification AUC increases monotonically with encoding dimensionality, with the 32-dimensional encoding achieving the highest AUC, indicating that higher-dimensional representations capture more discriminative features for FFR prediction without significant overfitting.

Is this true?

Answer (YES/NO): NO